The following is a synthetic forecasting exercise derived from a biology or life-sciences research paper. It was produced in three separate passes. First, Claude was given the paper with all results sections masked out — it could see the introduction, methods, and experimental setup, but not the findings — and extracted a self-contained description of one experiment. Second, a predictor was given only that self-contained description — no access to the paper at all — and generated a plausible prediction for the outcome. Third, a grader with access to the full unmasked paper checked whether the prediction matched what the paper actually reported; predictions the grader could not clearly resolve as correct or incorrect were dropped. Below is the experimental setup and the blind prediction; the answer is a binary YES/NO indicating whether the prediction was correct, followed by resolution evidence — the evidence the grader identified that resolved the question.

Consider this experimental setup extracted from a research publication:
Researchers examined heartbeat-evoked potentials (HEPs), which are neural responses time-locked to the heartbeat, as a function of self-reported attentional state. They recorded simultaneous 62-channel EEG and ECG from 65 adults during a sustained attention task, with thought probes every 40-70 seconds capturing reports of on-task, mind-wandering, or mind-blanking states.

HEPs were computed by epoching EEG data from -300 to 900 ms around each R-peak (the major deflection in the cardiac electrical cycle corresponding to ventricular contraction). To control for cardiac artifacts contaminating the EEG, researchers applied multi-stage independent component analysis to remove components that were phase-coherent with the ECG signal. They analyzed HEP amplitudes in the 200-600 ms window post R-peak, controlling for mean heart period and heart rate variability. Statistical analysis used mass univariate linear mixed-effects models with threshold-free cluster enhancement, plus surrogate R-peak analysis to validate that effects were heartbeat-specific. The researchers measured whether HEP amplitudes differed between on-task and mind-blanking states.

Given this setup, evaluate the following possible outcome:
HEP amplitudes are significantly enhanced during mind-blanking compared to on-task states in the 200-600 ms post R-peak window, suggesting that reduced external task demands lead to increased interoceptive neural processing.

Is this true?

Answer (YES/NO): NO